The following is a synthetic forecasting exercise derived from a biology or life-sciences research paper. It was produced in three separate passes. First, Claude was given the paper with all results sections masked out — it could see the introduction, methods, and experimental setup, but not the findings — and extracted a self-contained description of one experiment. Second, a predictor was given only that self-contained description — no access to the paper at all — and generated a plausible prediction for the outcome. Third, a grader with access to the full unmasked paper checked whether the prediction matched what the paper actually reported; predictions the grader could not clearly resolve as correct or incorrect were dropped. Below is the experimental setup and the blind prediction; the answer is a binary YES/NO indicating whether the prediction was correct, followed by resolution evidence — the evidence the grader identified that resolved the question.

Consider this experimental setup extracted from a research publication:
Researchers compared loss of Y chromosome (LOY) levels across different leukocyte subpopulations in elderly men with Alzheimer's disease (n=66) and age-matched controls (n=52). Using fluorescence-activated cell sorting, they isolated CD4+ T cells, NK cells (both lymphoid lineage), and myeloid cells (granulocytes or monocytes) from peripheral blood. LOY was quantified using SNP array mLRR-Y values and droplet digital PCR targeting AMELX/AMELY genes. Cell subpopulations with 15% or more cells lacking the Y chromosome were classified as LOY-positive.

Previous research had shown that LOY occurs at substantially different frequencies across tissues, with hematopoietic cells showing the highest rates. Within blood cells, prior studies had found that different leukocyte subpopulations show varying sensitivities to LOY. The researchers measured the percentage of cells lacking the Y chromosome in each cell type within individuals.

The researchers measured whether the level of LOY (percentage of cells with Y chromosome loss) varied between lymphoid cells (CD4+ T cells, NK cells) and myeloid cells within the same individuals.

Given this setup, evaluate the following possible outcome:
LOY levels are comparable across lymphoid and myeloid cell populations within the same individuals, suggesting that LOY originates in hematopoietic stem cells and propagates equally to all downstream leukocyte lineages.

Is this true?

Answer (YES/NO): NO